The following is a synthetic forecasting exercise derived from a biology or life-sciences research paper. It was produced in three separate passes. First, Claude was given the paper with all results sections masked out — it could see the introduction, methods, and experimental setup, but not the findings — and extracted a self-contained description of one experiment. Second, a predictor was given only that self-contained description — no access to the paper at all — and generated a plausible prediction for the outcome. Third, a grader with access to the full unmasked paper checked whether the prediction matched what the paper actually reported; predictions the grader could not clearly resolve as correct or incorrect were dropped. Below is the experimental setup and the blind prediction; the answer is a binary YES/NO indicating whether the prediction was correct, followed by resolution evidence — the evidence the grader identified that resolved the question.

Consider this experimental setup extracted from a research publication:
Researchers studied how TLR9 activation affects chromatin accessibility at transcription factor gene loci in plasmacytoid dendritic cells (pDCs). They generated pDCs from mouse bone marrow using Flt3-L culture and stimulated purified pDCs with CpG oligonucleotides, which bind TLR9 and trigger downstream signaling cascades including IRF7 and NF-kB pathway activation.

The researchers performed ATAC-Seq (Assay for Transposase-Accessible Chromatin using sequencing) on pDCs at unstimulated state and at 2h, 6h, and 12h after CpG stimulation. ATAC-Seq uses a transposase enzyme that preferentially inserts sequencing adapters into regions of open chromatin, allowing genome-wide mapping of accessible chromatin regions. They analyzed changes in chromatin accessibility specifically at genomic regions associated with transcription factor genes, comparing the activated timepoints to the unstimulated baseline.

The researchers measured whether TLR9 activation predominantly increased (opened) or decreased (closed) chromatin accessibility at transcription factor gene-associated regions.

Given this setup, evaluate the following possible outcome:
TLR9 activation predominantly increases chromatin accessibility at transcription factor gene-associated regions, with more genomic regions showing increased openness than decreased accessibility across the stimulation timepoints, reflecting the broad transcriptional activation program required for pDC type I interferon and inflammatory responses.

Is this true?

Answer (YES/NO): YES